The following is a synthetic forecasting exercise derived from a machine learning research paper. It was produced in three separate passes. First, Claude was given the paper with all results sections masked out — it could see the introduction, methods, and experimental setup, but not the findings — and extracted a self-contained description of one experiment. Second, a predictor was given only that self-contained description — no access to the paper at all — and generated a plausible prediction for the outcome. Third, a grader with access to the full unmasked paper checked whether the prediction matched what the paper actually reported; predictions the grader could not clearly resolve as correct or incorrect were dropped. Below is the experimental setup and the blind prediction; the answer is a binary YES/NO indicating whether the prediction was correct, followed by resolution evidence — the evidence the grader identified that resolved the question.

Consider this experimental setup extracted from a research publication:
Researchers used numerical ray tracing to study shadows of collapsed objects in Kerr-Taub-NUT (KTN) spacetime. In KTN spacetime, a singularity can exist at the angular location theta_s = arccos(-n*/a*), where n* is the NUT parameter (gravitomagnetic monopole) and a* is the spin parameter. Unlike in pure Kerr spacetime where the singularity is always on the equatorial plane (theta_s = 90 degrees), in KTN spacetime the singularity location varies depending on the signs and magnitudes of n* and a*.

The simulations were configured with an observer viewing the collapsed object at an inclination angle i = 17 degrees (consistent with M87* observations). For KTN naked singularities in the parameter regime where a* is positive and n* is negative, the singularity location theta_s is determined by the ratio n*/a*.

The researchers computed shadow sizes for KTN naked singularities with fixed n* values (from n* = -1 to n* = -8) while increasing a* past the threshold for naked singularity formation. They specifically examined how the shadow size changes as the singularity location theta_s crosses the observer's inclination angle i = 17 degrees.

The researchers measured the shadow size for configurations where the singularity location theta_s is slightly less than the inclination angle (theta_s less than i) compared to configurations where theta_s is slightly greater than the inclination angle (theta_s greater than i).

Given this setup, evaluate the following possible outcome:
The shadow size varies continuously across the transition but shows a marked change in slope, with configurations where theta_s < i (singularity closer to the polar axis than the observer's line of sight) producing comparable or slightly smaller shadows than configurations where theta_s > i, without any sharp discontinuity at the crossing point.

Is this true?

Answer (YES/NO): NO